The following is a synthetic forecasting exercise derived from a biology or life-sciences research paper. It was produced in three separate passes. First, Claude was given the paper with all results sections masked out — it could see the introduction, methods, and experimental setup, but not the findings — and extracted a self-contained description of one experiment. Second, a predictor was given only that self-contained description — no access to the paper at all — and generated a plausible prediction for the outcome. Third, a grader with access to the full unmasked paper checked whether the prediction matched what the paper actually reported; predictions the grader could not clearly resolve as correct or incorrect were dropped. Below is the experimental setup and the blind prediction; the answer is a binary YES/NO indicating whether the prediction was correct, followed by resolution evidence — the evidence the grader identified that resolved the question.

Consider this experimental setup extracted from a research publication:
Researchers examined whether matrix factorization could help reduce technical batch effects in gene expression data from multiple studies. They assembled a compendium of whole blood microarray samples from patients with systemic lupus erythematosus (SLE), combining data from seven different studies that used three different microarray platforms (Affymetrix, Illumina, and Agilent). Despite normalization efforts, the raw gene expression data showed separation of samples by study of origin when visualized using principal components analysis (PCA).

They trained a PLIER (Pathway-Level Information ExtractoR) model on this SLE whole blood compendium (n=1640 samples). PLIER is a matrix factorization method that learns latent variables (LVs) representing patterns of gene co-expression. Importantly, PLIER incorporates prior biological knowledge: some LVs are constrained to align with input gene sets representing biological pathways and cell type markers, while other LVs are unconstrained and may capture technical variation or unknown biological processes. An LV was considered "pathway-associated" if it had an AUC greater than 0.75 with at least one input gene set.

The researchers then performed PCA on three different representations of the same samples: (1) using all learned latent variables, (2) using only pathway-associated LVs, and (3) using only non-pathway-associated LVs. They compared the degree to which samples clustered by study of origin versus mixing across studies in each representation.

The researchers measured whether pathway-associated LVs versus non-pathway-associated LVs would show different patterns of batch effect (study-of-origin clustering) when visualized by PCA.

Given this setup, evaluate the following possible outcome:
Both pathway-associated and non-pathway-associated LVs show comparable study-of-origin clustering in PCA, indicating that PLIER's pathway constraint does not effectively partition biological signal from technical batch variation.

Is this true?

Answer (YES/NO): NO